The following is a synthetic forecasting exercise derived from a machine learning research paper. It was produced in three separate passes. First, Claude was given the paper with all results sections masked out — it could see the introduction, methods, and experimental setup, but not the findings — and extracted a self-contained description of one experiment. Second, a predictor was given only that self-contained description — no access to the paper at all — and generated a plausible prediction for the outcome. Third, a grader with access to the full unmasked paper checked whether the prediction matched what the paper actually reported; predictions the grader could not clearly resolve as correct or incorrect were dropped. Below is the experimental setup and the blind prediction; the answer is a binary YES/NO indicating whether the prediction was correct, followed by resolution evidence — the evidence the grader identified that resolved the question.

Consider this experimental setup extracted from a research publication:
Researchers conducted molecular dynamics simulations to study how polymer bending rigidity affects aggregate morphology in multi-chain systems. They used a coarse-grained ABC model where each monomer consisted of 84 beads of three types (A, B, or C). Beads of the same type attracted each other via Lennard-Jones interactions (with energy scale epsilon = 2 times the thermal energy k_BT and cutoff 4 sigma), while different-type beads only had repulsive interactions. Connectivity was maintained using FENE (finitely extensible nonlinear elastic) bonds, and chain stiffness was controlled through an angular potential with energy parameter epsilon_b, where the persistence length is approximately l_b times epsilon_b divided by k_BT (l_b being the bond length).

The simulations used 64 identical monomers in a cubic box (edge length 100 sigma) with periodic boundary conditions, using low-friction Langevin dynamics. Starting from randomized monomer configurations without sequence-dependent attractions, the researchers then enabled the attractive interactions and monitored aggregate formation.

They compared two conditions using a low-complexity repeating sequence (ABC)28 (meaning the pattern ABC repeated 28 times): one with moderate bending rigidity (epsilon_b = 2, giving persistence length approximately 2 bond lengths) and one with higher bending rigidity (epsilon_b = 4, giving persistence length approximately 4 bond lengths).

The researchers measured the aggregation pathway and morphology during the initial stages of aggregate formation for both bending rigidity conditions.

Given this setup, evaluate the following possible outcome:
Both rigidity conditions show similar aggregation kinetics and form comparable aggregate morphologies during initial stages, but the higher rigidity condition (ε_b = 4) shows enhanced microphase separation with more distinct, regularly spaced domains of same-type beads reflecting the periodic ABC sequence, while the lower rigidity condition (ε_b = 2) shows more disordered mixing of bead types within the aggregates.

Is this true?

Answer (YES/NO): NO